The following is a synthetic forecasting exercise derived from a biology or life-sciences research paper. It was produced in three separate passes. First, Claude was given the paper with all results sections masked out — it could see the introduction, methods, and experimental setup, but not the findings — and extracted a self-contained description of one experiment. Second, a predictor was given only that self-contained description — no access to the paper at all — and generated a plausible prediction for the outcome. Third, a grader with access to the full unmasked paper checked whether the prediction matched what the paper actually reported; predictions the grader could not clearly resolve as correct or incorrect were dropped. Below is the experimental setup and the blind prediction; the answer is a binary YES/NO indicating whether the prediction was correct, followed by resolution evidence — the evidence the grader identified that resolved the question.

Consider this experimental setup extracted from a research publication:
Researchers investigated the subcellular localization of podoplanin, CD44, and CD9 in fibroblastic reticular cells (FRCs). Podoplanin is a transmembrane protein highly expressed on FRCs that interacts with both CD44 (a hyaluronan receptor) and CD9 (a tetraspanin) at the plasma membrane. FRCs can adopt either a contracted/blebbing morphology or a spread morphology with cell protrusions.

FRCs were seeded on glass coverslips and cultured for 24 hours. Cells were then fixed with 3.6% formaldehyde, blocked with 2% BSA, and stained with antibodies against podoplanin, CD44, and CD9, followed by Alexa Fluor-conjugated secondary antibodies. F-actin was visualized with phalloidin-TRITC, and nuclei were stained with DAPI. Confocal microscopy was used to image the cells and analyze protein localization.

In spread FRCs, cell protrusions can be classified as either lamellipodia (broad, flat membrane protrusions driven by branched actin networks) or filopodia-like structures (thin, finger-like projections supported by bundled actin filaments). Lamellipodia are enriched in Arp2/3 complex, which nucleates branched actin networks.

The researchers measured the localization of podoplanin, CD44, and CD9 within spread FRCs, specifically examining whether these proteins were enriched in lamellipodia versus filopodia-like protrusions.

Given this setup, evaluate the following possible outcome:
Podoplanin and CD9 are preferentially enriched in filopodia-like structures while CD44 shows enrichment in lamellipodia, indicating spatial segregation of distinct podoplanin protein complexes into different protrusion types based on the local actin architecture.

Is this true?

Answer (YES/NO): NO